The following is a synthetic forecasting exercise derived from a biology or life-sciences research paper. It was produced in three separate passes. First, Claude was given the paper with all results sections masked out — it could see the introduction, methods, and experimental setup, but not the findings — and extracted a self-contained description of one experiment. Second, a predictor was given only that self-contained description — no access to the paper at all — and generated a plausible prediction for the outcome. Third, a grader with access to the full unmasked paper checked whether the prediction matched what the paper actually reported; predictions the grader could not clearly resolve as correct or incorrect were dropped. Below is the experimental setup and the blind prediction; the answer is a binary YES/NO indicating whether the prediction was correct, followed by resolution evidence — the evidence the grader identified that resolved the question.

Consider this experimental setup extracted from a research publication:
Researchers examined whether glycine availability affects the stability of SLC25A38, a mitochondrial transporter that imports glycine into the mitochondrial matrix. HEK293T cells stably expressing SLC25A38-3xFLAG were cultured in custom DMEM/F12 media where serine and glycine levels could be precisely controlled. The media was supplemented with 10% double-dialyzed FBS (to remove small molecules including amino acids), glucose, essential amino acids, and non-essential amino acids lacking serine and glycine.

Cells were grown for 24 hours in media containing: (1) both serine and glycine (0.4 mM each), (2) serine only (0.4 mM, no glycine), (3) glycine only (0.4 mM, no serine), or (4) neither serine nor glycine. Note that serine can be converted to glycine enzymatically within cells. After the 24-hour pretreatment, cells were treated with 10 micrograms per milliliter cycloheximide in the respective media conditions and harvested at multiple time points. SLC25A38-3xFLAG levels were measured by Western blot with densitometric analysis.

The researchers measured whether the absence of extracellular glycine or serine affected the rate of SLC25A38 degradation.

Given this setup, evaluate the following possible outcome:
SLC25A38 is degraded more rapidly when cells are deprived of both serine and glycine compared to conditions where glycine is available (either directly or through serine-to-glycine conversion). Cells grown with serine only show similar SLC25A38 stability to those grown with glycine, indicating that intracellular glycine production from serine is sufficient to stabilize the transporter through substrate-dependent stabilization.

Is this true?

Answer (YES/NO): NO